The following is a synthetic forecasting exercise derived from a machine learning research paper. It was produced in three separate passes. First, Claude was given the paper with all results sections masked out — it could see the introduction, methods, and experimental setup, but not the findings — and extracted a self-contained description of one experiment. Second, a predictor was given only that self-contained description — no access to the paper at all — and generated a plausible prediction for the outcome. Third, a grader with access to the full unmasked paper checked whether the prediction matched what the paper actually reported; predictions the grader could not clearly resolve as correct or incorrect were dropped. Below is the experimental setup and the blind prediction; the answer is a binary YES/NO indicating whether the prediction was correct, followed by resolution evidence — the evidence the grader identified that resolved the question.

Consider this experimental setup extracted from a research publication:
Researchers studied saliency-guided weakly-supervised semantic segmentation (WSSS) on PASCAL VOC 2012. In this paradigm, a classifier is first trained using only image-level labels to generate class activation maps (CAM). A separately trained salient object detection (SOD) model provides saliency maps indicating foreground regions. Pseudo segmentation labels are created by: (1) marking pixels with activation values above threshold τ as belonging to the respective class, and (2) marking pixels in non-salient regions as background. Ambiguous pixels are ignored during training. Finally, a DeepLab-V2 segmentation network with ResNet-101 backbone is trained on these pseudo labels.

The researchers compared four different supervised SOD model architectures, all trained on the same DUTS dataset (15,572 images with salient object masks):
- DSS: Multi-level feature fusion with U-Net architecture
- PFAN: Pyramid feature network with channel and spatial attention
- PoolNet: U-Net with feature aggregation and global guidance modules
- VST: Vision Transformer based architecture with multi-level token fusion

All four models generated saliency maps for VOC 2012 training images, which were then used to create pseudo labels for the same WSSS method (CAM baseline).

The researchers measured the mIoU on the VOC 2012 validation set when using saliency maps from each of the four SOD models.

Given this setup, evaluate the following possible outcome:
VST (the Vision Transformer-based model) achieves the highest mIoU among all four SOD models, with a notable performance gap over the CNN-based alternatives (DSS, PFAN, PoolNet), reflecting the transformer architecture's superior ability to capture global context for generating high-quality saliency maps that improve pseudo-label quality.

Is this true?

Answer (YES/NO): YES